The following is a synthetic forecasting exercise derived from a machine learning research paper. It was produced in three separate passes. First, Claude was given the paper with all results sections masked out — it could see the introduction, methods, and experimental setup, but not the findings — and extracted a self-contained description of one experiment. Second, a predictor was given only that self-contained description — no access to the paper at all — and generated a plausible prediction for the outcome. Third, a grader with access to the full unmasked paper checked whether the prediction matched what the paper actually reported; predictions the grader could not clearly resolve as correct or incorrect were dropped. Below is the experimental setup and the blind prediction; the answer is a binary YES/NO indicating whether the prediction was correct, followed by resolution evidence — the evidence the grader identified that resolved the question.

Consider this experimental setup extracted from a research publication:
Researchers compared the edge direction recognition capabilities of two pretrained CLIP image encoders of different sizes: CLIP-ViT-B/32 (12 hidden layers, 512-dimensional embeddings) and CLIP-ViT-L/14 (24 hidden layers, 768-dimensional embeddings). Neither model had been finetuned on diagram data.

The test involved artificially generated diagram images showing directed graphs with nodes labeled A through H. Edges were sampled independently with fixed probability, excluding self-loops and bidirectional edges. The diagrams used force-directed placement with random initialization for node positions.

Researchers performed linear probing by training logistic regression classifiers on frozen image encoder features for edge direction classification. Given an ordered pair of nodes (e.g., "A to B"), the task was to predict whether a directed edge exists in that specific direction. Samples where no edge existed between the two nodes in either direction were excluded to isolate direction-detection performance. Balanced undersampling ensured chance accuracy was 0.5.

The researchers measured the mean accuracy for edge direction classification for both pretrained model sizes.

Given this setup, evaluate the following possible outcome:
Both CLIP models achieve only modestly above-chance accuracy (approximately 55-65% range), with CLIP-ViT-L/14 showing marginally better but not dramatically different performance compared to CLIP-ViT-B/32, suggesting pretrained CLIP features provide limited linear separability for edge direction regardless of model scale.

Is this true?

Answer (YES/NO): NO